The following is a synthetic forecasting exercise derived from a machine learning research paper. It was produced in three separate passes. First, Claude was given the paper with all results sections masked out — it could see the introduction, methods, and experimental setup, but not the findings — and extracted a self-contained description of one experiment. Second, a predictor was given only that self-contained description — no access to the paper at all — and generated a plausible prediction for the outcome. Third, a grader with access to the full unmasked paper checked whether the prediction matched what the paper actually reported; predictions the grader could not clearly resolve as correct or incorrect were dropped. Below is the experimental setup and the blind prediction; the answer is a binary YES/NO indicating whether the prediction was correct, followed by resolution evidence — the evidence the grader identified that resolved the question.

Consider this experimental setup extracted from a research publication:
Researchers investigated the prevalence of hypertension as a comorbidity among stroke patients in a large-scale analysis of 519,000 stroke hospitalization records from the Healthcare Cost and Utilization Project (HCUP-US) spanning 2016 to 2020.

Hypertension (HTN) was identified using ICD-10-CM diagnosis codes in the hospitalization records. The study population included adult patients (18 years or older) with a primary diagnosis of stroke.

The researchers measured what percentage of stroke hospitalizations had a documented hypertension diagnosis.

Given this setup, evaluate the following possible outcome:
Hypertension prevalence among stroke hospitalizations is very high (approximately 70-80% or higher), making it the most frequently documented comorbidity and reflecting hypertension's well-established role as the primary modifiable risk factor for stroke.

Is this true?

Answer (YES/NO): YES